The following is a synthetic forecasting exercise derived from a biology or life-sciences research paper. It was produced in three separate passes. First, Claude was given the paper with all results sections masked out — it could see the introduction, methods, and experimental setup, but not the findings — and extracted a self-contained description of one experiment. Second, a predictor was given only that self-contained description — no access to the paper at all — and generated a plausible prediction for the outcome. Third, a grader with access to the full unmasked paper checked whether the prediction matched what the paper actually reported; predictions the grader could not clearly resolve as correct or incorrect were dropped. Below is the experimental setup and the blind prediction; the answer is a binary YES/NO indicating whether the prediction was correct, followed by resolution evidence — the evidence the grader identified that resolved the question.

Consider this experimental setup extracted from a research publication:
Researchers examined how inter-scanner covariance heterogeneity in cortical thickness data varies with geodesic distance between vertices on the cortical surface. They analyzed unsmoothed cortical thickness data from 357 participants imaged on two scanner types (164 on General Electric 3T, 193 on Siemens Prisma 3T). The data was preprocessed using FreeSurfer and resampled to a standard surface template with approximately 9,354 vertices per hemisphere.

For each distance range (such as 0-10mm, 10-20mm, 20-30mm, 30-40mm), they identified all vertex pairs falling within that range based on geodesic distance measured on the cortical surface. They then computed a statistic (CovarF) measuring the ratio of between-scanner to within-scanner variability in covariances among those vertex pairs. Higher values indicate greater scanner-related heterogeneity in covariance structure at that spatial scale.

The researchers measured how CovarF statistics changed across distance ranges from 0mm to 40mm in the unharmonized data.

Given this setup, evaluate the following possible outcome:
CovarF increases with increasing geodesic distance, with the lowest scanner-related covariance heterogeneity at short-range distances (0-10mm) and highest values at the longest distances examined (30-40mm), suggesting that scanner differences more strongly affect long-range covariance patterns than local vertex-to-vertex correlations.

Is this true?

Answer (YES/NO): NO